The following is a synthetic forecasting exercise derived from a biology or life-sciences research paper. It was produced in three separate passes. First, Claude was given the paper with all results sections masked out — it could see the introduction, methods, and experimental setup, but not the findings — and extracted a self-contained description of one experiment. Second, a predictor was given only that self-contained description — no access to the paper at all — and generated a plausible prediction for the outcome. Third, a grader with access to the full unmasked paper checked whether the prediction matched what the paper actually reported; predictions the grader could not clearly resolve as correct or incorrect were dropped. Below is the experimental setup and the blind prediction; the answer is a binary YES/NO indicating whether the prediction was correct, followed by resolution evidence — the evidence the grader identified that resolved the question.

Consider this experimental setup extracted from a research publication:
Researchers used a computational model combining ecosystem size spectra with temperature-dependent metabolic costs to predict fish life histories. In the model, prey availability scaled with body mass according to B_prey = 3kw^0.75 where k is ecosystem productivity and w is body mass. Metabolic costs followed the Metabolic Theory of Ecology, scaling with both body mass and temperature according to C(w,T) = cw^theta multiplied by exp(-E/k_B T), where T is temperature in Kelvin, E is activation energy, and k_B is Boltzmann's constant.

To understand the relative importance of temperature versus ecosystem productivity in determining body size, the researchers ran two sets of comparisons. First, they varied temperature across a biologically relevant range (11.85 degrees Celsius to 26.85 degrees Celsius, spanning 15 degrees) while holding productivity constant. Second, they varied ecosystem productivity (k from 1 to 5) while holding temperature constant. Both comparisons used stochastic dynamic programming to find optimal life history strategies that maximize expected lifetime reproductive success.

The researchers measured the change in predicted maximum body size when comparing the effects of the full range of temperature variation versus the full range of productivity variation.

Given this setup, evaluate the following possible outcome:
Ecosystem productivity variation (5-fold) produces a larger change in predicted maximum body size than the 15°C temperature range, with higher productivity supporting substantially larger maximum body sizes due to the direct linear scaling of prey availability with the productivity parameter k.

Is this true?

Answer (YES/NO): YES